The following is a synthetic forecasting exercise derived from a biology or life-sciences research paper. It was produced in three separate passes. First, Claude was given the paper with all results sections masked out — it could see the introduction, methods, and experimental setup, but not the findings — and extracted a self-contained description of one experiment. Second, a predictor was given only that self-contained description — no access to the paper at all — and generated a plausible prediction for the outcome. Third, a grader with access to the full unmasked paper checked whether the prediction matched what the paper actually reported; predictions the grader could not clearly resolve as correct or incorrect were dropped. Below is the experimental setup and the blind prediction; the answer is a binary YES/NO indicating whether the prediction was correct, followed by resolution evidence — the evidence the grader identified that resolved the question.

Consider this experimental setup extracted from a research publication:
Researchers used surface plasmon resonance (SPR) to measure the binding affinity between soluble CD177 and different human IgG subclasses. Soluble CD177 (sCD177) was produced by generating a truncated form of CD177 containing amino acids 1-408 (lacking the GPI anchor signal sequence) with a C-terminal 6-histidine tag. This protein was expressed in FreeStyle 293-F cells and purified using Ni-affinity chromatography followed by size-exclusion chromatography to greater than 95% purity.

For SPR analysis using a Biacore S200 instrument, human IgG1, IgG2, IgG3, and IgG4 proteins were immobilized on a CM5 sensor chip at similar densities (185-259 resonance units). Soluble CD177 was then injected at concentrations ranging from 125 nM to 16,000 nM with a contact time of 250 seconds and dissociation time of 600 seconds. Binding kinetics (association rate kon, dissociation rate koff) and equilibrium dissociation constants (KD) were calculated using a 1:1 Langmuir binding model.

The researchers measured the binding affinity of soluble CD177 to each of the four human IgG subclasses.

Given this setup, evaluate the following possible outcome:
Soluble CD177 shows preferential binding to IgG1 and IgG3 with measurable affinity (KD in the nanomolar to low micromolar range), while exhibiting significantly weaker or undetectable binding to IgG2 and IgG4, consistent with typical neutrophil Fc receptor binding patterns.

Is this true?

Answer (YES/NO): NO